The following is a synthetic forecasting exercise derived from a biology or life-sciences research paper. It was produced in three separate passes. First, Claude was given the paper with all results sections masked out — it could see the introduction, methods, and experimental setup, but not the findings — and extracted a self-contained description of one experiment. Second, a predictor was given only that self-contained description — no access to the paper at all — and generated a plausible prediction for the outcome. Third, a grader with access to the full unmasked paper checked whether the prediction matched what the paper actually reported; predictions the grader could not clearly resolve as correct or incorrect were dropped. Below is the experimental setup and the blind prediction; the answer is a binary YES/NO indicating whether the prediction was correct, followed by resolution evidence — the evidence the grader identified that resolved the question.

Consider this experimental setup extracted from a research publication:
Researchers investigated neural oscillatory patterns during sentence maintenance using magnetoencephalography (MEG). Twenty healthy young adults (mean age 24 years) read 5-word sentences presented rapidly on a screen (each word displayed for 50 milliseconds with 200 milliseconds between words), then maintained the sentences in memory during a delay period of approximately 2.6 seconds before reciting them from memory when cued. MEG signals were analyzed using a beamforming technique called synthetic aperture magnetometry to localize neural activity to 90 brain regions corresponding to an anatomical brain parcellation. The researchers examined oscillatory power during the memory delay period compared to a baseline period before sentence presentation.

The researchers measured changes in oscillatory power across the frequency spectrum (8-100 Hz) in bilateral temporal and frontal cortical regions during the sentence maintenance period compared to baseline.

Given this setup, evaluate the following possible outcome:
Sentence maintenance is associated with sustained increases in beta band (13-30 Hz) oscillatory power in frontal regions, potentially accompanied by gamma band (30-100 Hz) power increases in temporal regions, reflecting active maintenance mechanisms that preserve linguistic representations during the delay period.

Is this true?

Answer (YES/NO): NO